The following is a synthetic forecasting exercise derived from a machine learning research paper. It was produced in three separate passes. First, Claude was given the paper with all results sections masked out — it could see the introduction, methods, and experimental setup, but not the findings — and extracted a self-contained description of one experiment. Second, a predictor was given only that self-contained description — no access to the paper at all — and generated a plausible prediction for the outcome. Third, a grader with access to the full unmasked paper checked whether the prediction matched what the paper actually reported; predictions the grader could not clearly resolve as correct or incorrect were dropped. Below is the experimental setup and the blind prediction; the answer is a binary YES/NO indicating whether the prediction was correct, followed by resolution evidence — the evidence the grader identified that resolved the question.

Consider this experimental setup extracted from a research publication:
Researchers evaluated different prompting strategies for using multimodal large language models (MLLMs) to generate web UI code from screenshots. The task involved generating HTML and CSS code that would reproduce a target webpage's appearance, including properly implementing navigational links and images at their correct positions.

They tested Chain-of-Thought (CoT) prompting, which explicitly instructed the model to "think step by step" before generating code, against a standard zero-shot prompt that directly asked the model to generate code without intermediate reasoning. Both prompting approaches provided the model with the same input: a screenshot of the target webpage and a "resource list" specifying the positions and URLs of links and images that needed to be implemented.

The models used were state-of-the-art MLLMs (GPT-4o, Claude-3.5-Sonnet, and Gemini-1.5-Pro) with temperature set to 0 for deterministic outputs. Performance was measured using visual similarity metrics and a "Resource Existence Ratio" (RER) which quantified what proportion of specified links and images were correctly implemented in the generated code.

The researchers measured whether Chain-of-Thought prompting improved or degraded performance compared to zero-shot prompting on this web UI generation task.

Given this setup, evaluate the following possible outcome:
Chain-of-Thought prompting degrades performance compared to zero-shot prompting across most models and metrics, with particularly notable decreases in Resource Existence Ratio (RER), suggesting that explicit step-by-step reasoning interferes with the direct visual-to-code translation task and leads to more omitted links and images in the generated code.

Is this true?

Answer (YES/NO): NO